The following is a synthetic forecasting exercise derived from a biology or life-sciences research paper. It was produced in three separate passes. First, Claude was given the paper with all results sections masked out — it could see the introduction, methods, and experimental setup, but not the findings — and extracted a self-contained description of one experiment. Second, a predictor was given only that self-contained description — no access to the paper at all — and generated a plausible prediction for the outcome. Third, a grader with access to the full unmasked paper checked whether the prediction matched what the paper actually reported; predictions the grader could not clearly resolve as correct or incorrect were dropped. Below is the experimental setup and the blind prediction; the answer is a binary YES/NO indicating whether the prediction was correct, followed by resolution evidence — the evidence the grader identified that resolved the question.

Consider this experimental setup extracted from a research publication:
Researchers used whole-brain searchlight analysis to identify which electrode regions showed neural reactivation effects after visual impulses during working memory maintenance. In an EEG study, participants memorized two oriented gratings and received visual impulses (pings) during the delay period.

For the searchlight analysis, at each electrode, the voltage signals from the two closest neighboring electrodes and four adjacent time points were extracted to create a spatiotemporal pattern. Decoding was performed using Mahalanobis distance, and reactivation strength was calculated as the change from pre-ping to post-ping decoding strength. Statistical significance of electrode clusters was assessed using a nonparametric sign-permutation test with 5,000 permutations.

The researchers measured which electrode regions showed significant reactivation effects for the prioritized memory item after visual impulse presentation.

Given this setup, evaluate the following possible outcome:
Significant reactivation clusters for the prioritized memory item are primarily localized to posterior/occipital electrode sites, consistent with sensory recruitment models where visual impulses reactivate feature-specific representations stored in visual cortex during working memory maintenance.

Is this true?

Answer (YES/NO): YES